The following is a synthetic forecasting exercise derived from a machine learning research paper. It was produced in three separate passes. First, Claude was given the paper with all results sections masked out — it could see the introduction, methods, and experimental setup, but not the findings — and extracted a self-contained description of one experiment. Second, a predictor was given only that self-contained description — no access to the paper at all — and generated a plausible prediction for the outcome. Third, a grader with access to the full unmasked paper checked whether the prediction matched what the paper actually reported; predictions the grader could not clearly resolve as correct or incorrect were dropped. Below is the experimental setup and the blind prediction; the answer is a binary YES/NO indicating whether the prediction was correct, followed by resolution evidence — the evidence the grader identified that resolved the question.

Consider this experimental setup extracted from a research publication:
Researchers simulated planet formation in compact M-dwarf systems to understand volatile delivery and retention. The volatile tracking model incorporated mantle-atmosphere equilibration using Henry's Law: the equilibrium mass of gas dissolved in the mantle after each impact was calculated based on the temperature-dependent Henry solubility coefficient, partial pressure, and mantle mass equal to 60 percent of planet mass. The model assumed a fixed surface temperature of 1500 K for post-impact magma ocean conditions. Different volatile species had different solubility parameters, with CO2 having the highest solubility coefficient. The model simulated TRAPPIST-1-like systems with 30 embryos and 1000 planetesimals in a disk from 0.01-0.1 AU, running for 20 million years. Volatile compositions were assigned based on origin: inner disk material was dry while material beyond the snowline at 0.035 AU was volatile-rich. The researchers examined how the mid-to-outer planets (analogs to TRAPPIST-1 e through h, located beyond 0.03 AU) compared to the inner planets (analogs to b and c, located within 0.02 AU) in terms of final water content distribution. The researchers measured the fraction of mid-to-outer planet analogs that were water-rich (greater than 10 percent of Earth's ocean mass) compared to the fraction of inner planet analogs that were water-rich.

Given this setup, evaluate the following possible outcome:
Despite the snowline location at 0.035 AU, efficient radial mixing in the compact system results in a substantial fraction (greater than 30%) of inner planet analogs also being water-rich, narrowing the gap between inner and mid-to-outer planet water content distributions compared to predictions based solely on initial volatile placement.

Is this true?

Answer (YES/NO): NO